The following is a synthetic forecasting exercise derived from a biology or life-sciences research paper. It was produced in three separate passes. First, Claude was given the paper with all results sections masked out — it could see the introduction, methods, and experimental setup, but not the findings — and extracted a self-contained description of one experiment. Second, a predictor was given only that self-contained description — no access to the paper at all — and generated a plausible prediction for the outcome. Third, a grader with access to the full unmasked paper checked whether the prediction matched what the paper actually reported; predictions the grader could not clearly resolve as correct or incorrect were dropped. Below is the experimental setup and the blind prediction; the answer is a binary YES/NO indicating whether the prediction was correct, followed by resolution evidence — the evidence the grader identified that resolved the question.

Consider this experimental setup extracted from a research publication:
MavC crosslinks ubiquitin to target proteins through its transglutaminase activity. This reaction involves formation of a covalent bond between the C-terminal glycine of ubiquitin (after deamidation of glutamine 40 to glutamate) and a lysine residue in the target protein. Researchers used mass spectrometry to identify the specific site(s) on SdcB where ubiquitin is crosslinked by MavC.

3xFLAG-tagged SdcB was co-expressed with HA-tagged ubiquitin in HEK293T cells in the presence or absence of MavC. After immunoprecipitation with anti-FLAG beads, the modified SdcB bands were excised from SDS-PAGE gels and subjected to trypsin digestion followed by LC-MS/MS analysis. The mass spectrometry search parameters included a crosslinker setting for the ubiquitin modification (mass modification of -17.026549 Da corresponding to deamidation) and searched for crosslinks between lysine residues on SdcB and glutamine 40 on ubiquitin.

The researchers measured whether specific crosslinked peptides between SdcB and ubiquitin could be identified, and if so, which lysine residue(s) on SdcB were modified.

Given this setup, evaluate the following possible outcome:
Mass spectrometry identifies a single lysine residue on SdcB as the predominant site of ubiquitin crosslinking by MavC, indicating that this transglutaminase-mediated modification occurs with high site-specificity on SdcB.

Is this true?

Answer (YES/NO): NO